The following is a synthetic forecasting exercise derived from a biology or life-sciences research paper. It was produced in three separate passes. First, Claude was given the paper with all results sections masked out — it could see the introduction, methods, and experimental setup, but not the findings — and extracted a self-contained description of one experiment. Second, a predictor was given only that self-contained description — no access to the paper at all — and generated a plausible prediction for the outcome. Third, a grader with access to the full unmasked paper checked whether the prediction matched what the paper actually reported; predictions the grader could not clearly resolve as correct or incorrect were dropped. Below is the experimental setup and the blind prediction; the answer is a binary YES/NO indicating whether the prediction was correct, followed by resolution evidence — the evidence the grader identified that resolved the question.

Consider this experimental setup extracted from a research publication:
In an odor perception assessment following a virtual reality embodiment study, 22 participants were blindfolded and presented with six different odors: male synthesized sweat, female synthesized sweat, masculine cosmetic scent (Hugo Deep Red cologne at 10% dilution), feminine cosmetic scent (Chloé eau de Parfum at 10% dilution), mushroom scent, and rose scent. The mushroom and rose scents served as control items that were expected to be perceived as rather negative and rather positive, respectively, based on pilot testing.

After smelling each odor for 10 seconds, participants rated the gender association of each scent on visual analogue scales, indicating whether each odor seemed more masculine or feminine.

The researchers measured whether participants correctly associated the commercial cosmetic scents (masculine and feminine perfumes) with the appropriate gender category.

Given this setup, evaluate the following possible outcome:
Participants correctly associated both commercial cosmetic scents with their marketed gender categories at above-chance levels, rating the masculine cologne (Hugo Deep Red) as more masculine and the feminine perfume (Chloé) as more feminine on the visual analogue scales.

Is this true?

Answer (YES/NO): YES